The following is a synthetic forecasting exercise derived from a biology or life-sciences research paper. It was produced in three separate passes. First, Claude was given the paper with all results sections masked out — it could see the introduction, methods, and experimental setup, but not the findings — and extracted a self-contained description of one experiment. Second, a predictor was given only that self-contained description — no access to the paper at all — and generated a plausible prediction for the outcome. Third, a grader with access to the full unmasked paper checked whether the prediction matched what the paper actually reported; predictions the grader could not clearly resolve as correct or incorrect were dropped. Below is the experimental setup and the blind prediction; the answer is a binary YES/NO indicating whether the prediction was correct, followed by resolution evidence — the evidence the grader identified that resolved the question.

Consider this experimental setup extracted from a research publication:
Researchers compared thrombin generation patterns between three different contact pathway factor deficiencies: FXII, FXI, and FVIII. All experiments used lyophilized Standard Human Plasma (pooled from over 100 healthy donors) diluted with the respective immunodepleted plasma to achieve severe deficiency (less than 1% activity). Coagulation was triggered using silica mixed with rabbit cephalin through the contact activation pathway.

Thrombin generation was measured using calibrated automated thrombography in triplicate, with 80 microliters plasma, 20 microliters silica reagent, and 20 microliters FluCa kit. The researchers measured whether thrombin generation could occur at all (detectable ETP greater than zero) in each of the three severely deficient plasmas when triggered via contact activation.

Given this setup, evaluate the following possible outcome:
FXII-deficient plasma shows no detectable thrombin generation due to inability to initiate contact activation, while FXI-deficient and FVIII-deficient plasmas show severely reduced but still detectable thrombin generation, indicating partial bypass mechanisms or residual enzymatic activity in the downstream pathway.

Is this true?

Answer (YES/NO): NO